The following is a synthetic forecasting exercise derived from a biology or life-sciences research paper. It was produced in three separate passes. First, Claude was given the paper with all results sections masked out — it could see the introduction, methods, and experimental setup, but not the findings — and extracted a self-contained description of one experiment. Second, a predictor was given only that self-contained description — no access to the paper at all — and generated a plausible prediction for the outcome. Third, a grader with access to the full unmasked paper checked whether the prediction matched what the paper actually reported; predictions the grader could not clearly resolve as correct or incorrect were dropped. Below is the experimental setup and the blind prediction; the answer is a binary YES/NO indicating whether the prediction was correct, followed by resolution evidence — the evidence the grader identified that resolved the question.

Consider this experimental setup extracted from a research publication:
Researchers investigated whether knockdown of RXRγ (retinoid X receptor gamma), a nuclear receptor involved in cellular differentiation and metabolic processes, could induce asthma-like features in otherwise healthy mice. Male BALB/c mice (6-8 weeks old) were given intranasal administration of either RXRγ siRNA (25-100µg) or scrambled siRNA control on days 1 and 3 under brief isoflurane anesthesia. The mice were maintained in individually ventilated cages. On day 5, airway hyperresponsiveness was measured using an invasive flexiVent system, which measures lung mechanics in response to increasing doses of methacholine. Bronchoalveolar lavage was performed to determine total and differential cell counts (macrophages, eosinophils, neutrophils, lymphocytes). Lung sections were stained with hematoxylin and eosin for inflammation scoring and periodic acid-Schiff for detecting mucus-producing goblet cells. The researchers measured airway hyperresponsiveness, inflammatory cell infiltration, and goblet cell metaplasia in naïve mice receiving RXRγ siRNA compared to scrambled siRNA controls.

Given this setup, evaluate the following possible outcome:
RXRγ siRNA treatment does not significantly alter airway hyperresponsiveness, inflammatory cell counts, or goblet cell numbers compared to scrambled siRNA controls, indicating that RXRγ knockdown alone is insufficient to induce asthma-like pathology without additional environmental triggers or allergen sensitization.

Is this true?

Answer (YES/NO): NO